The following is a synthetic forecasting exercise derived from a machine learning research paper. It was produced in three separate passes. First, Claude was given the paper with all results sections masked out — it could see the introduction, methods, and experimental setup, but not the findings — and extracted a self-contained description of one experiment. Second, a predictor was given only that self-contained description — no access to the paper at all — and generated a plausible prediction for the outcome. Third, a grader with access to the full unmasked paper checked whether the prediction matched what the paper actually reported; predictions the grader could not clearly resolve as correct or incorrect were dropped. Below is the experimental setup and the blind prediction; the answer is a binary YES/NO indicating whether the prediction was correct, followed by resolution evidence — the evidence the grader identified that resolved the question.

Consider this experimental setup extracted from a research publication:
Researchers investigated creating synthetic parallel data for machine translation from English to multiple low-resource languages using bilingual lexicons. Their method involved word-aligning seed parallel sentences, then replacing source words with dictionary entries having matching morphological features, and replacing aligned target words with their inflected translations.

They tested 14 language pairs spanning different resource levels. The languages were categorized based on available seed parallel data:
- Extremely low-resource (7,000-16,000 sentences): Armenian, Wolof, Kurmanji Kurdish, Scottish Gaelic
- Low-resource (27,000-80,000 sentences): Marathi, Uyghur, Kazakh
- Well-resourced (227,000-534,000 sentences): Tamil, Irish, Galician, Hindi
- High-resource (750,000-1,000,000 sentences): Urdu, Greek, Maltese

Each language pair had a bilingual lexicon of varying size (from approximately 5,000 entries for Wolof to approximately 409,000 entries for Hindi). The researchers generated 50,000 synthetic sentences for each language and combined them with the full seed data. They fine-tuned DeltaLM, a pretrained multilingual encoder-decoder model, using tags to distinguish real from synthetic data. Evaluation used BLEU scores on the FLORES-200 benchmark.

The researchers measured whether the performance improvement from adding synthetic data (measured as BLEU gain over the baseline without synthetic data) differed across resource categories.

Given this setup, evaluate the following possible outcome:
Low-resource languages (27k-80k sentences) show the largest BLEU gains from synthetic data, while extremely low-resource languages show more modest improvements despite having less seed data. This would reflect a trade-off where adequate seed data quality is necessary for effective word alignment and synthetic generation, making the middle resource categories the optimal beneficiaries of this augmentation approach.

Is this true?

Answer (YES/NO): NO